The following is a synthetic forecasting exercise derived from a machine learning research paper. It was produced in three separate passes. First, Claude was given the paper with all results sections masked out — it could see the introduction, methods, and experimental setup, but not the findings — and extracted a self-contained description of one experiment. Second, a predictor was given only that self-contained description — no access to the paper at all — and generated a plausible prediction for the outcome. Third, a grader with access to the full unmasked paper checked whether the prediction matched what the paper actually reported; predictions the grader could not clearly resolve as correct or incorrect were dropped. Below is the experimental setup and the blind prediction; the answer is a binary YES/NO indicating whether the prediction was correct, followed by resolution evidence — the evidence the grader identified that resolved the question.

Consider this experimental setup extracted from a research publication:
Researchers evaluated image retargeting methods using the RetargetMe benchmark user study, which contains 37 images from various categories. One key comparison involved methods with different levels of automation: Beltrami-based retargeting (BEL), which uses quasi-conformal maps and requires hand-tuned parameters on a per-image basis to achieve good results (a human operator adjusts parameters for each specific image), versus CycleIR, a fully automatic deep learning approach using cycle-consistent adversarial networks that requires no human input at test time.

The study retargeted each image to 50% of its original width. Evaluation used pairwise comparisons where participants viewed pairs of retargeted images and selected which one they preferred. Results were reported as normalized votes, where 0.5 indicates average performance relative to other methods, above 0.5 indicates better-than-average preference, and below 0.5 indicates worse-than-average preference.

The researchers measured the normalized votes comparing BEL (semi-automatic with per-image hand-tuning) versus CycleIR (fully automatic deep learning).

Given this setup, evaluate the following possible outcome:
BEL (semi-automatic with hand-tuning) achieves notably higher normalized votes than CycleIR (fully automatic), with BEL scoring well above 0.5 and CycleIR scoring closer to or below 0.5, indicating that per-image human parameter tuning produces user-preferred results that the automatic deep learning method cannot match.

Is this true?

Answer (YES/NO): YES